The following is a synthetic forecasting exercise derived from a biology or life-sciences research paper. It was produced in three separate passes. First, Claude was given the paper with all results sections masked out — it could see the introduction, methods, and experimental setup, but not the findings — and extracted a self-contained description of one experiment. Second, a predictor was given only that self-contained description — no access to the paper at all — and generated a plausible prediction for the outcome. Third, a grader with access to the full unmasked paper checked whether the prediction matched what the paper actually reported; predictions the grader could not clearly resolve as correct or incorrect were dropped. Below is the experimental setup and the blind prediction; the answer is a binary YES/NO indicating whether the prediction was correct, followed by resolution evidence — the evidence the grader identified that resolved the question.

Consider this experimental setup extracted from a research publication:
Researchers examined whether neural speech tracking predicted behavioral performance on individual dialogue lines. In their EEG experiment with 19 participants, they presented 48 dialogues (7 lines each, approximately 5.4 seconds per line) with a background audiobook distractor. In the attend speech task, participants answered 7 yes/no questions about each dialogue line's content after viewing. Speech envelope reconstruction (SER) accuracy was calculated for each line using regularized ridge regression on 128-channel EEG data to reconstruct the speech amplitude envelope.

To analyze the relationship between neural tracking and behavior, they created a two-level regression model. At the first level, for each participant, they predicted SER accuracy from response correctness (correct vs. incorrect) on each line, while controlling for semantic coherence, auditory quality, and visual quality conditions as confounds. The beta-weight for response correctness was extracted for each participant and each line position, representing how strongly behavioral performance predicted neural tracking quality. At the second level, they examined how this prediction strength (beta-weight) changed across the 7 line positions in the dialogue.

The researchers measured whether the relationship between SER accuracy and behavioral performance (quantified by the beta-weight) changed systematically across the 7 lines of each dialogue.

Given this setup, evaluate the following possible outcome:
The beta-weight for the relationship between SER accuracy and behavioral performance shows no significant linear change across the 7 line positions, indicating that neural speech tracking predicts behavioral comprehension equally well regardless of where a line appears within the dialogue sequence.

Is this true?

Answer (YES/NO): NO